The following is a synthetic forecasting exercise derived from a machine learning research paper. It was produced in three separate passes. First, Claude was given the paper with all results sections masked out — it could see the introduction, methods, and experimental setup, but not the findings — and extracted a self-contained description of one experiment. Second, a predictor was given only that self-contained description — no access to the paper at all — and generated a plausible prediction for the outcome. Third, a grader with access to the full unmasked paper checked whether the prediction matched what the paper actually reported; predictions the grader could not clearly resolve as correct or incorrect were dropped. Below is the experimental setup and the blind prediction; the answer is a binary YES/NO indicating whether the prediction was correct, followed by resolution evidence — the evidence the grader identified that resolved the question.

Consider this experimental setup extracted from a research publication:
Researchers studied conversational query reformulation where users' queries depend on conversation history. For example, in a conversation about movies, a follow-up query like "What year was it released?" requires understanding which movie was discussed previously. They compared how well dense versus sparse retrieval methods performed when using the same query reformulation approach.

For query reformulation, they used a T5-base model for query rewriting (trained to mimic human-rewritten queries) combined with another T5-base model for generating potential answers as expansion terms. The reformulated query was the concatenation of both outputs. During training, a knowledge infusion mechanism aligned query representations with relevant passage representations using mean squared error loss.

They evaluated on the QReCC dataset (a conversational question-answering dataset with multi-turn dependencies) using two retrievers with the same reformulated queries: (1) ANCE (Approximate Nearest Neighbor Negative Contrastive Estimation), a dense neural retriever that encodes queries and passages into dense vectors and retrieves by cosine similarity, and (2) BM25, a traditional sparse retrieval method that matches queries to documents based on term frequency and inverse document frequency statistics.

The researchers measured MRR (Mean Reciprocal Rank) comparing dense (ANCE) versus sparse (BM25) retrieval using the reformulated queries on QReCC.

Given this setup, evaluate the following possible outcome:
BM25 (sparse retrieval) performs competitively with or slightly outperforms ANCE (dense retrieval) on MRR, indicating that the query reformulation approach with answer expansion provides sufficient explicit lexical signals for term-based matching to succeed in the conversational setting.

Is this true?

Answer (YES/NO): YES